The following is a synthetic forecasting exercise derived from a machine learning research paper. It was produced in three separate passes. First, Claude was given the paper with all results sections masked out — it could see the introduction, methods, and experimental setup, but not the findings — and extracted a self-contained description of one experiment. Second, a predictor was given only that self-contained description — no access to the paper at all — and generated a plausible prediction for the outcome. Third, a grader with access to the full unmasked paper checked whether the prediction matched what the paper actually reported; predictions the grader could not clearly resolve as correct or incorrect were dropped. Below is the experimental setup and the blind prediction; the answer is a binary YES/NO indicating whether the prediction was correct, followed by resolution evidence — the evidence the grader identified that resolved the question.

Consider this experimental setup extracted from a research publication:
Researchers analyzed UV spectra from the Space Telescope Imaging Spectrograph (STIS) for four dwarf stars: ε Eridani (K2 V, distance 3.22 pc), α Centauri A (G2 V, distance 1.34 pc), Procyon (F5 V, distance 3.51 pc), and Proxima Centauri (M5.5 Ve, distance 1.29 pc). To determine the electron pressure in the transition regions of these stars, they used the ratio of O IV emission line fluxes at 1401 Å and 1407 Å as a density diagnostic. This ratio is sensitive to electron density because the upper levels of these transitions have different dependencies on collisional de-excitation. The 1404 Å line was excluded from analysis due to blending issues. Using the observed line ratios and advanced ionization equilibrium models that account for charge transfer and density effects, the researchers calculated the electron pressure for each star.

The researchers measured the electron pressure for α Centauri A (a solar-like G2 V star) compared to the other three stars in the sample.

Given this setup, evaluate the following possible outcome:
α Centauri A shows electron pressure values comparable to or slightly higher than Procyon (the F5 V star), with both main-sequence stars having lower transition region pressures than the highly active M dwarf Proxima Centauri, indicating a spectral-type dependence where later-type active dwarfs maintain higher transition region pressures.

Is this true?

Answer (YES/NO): NO